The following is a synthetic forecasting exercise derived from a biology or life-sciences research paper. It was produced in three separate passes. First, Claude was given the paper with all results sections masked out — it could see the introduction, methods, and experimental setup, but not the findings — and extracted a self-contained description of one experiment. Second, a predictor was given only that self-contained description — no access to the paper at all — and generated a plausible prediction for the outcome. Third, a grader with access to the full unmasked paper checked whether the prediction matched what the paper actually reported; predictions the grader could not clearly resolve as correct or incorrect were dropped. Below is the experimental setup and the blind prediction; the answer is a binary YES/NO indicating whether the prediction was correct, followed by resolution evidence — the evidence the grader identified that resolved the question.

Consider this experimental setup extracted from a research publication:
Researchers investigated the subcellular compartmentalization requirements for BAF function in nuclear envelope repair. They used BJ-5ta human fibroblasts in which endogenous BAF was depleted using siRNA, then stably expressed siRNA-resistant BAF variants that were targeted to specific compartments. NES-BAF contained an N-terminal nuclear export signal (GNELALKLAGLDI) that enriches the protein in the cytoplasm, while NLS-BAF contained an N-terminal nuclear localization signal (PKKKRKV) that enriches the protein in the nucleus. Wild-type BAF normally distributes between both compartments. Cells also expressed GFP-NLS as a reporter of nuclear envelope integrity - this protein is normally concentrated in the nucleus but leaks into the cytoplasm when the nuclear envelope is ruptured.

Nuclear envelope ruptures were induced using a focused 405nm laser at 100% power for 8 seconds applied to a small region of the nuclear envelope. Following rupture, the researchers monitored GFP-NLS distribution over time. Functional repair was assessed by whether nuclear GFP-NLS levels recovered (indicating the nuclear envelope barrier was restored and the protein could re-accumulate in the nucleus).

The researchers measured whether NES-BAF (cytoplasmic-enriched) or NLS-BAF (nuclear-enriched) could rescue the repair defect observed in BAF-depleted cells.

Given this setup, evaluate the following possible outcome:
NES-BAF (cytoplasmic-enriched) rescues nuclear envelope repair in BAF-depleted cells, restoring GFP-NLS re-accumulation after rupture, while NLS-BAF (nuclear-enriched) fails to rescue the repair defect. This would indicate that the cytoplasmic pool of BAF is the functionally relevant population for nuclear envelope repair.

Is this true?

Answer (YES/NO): YES